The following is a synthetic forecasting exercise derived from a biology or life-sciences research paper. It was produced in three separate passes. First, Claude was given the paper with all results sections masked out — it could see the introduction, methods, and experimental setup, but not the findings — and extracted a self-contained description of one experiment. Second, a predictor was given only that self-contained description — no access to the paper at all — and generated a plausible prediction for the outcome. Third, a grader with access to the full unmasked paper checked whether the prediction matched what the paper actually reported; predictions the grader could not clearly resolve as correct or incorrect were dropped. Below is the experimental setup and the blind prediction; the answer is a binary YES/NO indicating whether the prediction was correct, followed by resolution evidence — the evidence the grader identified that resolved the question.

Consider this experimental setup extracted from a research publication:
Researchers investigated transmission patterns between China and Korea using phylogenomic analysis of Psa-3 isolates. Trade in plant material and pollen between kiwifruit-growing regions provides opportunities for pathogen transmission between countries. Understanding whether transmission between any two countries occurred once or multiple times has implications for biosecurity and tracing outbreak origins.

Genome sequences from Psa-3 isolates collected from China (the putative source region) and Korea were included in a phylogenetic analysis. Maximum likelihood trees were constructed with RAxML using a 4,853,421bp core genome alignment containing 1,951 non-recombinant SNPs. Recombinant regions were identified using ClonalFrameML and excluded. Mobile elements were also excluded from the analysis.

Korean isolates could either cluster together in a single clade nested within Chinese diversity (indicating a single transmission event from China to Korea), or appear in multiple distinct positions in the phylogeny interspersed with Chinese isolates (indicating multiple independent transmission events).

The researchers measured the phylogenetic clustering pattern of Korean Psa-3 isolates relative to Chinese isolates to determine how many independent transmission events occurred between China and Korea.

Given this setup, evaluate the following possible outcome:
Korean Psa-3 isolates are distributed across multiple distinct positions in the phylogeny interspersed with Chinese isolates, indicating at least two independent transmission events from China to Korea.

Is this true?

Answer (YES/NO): YES